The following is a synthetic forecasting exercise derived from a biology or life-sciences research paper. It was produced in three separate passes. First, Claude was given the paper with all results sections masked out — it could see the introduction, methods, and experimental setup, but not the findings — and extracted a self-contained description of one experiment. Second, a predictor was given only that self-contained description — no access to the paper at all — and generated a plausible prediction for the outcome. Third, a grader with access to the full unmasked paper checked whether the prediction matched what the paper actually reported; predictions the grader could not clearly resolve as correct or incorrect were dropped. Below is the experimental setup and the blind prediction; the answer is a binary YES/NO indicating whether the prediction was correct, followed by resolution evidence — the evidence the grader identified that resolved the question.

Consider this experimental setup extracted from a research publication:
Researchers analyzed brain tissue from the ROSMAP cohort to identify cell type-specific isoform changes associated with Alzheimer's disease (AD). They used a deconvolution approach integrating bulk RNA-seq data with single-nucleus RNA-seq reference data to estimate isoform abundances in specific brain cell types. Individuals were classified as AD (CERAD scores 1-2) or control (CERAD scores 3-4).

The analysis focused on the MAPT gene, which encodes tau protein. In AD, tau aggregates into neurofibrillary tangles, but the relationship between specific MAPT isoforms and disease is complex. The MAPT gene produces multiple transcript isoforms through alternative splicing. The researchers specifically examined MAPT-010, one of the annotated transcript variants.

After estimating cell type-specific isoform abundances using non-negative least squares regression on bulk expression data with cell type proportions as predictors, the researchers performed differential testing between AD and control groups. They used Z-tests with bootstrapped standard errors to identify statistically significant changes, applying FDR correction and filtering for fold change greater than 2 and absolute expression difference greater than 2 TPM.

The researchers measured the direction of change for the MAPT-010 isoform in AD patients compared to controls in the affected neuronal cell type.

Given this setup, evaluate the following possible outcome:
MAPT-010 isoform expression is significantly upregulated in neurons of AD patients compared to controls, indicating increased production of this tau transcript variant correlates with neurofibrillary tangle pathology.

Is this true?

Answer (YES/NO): YES